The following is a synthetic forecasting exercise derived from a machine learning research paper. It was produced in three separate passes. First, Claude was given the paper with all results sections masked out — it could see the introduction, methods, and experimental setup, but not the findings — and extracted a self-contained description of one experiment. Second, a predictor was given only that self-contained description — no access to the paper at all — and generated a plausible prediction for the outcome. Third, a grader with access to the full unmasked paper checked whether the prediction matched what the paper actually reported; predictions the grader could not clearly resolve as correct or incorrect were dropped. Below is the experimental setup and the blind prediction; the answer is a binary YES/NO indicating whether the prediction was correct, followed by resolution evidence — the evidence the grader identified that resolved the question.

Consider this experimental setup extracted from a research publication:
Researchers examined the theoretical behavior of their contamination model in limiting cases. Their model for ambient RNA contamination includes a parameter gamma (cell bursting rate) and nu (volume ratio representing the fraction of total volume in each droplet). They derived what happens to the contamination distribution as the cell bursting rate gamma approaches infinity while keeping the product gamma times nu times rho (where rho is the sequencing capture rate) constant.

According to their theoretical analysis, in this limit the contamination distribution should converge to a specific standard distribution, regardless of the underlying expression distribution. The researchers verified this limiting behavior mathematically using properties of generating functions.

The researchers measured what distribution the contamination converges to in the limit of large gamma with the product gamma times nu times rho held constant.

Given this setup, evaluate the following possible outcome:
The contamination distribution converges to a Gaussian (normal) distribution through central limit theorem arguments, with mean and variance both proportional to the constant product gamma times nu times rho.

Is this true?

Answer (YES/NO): NO